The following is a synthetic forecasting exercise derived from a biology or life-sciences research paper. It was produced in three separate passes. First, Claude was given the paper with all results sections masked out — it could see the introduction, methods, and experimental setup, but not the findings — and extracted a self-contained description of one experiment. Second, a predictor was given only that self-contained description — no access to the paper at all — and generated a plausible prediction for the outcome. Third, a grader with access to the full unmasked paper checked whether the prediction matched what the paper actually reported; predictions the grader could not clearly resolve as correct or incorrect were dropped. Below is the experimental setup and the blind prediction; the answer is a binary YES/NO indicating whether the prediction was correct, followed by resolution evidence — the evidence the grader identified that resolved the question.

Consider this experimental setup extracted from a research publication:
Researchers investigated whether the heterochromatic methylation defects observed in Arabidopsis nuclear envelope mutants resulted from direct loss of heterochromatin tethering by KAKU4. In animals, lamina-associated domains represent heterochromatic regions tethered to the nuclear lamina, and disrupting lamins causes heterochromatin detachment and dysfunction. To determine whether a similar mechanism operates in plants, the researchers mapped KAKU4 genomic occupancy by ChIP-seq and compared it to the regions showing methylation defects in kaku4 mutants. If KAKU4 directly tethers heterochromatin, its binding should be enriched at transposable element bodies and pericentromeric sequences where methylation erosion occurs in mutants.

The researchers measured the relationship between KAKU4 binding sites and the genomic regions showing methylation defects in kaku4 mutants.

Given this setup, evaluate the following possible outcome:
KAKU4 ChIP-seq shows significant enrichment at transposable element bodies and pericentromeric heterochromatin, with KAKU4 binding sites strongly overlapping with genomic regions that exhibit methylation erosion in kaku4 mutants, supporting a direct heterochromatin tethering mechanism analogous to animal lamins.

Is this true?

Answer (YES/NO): NO